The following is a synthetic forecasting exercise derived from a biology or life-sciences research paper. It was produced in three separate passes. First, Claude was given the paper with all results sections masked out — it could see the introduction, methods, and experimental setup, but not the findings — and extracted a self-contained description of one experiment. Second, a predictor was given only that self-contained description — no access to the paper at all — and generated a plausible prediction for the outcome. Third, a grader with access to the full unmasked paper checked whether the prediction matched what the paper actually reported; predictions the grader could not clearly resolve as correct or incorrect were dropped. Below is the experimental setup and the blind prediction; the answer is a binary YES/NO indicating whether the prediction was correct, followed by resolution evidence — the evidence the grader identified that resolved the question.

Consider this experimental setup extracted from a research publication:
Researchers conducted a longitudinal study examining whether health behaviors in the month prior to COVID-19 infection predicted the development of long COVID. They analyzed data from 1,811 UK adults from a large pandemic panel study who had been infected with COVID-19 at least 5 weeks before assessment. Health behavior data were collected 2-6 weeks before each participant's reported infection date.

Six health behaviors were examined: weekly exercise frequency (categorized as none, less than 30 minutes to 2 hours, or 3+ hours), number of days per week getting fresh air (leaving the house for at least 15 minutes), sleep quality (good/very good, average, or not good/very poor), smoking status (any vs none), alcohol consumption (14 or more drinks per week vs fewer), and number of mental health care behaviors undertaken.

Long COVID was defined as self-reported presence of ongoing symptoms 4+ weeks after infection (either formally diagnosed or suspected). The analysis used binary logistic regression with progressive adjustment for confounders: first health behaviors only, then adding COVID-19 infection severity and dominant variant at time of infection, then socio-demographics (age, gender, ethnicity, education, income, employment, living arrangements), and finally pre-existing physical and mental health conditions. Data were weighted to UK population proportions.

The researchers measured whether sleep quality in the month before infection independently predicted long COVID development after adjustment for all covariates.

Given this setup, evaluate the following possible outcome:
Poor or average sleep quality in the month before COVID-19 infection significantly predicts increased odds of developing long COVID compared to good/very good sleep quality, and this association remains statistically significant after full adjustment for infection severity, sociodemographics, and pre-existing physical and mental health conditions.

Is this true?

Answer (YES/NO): YES